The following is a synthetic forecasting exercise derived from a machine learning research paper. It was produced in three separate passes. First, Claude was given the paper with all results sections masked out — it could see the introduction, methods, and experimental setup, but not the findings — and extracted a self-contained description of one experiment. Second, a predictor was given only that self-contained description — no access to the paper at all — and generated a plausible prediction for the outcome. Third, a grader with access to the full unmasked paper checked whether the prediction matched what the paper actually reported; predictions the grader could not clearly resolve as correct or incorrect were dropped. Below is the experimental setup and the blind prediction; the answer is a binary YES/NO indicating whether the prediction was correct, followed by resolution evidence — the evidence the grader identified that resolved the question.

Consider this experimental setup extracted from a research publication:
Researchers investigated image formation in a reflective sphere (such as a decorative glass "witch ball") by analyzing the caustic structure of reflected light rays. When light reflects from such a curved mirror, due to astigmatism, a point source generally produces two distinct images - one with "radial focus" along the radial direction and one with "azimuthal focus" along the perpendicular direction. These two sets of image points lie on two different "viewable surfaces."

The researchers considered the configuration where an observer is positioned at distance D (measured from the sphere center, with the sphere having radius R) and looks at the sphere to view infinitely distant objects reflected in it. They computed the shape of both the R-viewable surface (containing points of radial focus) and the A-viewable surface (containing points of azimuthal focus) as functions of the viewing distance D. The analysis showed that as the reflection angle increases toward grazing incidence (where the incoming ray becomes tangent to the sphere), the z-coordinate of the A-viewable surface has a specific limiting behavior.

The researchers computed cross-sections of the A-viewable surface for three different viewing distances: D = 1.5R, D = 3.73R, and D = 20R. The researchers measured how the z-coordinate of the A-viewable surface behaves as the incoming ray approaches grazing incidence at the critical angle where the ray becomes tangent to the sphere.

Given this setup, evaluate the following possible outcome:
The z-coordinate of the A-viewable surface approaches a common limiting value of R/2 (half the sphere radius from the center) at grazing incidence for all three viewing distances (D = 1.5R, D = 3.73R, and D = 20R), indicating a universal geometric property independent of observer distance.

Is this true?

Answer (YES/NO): NO